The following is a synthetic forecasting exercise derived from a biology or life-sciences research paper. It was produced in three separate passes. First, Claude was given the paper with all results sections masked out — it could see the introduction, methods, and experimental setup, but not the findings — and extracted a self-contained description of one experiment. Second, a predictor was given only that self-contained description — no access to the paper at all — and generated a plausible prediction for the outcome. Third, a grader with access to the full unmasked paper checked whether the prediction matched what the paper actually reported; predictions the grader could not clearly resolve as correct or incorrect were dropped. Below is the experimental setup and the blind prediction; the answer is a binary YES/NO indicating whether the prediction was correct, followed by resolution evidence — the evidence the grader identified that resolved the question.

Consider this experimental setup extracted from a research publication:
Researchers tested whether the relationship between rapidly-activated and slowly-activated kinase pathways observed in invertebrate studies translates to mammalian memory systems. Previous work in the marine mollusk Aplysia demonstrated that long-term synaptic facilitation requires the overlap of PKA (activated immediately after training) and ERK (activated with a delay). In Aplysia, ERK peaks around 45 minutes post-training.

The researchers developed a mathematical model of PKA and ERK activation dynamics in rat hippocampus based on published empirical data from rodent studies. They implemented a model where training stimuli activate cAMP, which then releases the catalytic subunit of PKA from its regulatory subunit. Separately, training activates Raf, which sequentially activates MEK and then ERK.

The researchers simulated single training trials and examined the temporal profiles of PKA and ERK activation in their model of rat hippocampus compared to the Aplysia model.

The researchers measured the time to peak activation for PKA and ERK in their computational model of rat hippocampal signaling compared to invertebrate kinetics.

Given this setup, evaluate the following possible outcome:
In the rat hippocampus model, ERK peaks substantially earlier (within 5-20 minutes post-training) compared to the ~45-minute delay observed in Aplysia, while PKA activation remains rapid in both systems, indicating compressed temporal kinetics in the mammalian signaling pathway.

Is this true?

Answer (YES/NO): YES